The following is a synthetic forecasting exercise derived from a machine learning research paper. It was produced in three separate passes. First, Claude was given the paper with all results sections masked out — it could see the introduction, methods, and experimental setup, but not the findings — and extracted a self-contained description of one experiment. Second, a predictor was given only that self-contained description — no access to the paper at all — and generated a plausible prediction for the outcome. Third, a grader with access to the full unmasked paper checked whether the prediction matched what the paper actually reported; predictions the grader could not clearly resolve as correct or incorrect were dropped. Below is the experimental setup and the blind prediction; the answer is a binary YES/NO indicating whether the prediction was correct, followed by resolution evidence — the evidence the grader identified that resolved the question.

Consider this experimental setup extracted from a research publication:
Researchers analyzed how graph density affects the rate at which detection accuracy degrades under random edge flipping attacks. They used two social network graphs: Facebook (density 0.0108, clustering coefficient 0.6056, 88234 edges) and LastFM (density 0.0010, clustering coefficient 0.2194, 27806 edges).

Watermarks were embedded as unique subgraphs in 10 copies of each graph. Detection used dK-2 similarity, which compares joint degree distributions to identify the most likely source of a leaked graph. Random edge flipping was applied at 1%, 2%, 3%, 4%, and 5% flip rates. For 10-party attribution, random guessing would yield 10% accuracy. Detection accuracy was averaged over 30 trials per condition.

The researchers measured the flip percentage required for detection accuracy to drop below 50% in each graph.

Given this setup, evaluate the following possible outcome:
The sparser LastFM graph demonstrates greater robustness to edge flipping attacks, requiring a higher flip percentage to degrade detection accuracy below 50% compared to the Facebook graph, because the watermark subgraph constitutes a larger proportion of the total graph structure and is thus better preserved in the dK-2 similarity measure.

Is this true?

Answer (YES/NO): NO